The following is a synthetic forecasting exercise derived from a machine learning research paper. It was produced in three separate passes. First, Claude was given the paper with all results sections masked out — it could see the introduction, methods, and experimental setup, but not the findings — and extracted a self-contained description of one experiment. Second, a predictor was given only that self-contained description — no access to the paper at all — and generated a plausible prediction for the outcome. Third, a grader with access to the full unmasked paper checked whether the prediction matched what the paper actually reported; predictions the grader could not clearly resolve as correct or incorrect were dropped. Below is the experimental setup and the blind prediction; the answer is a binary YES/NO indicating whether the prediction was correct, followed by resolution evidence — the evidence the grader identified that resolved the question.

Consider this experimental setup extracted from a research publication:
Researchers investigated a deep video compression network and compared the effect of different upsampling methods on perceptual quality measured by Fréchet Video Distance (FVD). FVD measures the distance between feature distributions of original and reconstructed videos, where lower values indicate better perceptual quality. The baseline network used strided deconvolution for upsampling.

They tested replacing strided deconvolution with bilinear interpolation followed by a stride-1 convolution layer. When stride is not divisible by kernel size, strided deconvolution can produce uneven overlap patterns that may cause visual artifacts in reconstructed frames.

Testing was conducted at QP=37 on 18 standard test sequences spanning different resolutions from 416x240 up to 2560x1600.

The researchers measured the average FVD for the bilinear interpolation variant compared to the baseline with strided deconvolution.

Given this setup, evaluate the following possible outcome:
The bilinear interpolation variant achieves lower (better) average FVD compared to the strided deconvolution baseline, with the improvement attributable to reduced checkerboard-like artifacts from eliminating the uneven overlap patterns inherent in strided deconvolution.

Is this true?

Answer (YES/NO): NO